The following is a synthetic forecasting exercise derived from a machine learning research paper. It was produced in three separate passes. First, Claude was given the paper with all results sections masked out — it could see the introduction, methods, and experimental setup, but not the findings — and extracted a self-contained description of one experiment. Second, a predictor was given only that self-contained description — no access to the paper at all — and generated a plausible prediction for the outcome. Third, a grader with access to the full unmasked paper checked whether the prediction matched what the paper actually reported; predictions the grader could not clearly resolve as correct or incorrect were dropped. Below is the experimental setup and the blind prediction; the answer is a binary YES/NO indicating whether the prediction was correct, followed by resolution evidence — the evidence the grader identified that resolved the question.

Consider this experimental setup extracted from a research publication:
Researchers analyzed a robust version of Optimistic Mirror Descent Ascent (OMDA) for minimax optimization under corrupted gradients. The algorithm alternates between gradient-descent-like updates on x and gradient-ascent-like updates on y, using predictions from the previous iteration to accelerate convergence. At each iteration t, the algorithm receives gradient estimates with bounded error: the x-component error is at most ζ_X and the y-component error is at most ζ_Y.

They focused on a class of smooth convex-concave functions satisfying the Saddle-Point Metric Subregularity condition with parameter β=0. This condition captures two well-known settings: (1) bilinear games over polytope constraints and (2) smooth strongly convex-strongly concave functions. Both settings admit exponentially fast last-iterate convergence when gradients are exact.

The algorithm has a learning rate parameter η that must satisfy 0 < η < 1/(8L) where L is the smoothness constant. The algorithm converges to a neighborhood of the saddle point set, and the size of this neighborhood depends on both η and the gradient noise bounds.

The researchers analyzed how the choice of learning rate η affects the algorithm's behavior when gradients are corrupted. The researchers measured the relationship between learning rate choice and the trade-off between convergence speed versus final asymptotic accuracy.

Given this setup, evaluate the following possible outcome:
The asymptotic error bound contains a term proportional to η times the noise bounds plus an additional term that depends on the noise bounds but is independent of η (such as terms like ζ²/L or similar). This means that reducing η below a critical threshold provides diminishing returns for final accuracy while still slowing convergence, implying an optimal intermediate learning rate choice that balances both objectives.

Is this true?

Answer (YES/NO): NO